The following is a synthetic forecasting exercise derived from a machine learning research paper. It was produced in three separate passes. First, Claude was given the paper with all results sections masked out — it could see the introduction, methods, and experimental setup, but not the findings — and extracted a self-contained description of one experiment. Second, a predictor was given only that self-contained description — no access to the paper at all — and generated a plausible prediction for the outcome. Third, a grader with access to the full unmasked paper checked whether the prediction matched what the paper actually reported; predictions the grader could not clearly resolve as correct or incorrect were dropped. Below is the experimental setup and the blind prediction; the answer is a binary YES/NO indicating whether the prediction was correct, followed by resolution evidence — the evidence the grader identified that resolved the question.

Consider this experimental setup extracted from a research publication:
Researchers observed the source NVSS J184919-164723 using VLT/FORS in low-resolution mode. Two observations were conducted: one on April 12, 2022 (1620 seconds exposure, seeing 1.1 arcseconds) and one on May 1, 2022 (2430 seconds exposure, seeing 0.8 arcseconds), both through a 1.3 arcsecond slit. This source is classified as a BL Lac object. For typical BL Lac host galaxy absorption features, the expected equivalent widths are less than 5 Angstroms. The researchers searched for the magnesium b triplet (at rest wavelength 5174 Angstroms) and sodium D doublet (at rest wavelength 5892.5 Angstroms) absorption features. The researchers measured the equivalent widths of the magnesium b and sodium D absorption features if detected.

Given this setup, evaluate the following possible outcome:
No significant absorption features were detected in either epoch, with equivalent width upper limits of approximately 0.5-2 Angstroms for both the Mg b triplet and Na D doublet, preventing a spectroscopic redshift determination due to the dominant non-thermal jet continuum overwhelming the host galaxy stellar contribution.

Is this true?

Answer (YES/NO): NO